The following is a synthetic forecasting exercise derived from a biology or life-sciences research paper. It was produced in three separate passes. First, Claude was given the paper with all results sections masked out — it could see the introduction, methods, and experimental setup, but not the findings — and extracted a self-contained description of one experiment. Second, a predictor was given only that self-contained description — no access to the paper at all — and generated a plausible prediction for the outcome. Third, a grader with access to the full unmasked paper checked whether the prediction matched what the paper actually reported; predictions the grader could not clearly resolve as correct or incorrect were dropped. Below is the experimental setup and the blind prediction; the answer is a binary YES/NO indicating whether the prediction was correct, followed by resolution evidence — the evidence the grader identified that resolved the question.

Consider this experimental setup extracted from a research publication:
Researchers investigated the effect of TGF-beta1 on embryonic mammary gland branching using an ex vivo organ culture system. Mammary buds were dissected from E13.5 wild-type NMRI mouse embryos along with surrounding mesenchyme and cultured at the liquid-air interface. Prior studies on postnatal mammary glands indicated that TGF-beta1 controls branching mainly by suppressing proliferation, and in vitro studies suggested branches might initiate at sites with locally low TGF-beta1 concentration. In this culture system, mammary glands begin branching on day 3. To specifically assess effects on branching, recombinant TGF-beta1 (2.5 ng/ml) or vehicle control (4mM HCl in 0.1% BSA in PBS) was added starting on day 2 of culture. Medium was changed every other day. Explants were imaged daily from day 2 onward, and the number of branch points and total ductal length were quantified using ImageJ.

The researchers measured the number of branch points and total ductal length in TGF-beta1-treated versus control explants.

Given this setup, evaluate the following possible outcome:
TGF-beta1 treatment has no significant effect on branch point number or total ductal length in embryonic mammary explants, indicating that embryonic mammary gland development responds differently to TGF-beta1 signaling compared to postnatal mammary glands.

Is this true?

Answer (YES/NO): NO